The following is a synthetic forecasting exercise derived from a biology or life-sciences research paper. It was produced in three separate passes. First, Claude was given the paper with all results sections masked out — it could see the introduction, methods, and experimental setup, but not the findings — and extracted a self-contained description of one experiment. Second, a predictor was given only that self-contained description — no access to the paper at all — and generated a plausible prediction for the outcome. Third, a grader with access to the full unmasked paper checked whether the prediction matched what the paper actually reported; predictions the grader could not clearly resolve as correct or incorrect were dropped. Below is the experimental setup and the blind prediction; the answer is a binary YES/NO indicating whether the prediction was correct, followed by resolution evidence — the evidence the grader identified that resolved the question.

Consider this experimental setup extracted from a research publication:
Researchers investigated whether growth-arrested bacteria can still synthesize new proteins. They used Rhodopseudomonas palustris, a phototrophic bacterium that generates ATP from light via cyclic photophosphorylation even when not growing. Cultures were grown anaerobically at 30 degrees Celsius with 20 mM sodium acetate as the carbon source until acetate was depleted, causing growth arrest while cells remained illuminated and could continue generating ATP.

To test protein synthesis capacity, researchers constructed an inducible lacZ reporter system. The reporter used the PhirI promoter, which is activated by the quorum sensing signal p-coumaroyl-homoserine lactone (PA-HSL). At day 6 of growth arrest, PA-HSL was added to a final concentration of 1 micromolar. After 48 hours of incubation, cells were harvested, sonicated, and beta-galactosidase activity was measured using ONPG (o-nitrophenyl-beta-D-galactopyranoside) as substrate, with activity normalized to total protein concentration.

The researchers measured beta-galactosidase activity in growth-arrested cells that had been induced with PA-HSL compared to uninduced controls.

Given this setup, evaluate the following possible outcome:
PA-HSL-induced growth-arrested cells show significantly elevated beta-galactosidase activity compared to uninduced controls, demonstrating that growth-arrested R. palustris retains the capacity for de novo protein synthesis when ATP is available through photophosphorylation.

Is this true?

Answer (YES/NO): YES